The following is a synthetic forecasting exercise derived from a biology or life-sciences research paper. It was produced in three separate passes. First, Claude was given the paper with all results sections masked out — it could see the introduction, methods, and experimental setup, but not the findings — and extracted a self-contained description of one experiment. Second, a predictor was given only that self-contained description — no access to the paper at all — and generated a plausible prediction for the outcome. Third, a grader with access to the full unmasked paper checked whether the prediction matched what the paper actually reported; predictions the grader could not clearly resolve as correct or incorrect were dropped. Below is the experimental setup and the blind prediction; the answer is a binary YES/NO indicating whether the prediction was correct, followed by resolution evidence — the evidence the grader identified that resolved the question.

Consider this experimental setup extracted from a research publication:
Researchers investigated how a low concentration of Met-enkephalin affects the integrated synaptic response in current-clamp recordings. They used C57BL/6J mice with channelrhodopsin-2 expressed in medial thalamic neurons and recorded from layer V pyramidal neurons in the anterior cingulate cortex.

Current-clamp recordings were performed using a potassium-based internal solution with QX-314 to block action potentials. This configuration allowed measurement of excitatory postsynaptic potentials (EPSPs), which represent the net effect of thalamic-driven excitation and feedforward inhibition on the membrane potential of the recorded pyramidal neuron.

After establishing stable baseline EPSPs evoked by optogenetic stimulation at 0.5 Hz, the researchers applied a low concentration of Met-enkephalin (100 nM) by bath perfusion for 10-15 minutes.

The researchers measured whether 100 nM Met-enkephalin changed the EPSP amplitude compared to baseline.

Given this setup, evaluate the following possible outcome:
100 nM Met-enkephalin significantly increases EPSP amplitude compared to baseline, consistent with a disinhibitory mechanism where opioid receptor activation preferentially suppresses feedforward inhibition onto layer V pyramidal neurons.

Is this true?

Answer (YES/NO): YES